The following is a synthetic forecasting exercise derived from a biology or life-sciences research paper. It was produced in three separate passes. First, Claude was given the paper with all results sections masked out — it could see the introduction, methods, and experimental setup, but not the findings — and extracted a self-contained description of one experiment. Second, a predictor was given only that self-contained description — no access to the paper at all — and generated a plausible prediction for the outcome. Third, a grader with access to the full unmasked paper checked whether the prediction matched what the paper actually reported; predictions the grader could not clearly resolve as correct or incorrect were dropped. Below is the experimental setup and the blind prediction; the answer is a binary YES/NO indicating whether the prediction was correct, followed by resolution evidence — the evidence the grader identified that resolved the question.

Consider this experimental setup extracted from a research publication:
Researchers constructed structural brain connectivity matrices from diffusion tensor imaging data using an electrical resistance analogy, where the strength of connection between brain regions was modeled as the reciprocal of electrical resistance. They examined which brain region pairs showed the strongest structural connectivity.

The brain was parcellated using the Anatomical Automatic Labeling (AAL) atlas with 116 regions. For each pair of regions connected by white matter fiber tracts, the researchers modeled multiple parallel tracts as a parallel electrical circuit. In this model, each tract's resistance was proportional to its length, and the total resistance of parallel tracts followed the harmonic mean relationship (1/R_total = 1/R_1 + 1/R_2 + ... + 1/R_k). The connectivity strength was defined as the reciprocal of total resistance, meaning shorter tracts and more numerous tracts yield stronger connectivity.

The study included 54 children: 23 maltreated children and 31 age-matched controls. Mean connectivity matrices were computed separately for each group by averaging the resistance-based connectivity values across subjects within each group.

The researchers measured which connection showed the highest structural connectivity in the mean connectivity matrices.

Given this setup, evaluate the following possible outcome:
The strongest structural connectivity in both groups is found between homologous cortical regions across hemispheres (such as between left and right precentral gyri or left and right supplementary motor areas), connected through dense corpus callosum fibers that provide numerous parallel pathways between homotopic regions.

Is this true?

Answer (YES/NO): YES